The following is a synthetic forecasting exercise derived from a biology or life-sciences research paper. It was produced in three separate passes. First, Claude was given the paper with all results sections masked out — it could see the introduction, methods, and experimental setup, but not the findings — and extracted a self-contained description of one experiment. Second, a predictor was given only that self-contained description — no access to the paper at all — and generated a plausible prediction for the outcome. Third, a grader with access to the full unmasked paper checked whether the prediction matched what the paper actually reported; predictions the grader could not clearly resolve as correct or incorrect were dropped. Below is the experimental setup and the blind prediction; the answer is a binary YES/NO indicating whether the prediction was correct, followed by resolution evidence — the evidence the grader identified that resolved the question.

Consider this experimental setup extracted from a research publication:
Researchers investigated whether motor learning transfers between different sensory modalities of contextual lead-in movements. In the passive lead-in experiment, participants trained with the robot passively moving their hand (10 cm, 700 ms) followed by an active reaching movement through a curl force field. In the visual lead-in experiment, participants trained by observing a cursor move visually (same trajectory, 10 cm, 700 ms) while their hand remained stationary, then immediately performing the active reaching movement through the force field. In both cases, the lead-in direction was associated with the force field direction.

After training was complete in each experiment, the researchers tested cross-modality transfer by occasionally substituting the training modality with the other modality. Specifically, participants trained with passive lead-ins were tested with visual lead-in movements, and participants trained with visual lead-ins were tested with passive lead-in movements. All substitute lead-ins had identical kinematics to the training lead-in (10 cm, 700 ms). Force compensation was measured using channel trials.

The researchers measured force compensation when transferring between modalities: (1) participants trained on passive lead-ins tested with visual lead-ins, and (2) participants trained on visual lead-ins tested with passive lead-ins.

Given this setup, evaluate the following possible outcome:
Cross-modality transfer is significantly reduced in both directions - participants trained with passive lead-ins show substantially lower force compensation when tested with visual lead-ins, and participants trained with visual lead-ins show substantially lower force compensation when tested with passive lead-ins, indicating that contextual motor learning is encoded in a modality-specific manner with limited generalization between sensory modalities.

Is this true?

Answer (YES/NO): YES